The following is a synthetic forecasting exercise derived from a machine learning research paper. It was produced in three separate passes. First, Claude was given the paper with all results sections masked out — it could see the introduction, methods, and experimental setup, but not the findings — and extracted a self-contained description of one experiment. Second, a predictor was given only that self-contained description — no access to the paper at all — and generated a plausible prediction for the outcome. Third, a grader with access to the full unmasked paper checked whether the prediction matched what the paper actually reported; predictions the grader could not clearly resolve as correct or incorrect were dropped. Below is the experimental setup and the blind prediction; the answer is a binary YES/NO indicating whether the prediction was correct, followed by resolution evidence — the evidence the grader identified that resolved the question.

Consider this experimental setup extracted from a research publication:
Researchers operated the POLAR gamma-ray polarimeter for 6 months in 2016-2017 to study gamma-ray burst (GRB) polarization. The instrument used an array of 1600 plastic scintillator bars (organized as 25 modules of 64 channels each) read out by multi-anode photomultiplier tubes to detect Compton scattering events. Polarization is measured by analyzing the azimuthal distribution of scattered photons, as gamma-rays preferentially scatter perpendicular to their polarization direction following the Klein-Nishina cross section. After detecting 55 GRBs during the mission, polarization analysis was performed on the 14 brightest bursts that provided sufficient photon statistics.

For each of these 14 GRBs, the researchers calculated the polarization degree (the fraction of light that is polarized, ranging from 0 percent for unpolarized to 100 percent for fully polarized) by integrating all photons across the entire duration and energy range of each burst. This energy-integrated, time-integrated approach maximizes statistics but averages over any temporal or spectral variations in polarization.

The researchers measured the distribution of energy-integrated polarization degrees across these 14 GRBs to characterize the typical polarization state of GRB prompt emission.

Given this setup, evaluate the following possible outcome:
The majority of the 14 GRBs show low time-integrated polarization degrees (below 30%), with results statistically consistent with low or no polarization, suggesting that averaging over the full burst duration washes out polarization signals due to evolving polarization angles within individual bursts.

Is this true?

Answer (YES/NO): YES